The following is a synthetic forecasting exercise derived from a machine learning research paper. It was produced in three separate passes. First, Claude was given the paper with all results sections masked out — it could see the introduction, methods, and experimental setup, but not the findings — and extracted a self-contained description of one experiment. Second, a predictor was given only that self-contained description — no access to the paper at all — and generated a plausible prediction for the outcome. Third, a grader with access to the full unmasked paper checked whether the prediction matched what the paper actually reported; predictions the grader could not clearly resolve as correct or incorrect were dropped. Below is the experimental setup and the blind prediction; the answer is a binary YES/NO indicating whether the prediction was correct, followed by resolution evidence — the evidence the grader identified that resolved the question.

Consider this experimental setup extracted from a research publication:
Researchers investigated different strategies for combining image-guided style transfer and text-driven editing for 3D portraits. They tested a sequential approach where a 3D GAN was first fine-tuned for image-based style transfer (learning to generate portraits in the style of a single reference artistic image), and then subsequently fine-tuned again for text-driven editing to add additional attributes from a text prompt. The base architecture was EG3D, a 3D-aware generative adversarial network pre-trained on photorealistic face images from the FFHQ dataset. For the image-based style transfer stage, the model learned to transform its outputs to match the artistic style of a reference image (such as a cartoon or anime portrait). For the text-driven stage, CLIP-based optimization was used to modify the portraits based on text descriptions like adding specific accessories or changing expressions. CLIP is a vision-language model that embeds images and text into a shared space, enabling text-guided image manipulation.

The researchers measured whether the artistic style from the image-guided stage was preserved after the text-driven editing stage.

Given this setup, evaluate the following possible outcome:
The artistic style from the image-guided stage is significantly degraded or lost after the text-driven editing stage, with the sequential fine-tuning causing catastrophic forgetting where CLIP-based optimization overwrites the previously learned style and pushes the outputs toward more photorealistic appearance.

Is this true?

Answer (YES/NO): NO